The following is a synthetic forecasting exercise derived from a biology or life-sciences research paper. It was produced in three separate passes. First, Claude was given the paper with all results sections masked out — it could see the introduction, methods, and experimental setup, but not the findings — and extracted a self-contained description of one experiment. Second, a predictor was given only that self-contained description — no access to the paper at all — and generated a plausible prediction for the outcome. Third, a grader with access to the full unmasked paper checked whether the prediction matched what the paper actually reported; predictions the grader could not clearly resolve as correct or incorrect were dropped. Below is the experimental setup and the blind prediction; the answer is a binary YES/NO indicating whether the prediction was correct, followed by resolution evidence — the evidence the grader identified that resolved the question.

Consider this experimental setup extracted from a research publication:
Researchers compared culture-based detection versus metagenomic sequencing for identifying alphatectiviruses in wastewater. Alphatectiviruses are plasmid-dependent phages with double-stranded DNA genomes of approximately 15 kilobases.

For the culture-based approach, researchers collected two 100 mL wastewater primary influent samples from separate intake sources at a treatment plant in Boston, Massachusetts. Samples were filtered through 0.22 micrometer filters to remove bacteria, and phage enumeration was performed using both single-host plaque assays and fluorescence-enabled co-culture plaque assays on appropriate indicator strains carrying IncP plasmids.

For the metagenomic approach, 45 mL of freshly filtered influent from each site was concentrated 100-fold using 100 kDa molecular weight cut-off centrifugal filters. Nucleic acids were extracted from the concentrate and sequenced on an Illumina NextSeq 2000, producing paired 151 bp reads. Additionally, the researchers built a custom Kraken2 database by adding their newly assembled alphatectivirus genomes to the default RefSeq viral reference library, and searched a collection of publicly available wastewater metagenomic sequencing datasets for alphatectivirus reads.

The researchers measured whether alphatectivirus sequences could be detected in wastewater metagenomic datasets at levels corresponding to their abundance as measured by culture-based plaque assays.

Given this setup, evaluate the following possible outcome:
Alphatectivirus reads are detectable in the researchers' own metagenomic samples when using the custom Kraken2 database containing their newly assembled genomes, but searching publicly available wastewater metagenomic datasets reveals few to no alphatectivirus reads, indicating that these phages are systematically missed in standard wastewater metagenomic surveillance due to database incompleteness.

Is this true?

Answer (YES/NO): NO